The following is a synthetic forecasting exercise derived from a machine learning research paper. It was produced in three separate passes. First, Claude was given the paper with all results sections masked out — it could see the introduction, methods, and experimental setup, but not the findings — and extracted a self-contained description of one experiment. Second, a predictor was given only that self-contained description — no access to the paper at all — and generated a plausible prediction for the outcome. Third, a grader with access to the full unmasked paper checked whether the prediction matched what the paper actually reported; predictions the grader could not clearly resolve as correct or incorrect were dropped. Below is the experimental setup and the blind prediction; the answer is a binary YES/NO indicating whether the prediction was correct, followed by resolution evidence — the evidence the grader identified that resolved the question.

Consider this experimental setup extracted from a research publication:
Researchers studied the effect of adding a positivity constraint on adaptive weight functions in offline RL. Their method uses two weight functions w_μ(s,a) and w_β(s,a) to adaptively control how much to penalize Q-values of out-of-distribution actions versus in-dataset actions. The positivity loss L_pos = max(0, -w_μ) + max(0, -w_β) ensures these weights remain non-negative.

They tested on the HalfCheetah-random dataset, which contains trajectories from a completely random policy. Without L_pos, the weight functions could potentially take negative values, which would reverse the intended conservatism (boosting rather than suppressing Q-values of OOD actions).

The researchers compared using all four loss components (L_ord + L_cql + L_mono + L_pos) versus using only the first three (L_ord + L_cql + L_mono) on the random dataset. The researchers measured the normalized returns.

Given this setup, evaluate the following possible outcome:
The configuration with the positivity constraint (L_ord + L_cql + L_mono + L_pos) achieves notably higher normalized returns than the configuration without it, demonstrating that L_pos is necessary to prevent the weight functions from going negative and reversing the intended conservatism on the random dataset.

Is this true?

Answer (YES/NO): YES